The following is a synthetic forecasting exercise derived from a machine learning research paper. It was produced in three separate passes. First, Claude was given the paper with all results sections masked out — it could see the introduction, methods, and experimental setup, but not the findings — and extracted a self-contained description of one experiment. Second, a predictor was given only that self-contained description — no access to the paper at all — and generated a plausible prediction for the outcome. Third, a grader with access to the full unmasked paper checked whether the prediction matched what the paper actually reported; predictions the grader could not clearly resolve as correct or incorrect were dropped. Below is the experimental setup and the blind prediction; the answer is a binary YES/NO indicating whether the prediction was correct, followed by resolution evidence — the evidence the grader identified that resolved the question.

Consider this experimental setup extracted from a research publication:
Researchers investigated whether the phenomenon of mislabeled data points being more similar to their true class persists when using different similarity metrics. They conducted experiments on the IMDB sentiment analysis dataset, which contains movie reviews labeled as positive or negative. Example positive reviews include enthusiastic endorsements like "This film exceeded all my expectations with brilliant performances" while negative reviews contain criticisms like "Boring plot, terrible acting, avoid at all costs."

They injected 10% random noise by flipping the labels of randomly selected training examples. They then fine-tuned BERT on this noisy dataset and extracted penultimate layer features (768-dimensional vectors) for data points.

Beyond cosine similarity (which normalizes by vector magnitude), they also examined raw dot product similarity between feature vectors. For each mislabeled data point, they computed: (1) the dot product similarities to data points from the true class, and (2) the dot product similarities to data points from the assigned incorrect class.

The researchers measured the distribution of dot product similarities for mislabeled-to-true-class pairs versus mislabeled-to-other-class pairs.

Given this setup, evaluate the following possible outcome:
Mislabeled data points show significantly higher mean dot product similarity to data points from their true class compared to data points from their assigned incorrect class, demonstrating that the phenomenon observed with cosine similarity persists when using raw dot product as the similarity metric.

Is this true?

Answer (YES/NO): NO